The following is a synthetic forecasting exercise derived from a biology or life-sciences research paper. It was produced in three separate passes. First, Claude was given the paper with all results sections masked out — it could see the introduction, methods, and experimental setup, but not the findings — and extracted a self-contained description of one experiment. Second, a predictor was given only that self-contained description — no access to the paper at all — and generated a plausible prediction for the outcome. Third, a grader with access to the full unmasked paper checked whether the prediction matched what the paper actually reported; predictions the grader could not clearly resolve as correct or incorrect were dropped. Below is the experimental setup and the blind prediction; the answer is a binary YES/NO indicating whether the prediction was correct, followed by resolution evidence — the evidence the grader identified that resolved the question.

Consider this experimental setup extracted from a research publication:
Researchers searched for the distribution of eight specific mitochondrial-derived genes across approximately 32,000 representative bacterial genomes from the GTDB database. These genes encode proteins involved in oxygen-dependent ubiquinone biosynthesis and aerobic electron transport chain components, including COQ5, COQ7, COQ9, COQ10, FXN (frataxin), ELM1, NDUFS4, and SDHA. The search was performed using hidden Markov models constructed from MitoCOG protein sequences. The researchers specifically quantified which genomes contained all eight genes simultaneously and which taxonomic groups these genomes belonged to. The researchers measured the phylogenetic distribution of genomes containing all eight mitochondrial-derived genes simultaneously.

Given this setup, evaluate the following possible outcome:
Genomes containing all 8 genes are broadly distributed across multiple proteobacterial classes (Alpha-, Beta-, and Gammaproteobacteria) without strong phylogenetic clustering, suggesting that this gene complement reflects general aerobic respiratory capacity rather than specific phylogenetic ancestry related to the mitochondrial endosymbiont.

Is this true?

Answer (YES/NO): NO